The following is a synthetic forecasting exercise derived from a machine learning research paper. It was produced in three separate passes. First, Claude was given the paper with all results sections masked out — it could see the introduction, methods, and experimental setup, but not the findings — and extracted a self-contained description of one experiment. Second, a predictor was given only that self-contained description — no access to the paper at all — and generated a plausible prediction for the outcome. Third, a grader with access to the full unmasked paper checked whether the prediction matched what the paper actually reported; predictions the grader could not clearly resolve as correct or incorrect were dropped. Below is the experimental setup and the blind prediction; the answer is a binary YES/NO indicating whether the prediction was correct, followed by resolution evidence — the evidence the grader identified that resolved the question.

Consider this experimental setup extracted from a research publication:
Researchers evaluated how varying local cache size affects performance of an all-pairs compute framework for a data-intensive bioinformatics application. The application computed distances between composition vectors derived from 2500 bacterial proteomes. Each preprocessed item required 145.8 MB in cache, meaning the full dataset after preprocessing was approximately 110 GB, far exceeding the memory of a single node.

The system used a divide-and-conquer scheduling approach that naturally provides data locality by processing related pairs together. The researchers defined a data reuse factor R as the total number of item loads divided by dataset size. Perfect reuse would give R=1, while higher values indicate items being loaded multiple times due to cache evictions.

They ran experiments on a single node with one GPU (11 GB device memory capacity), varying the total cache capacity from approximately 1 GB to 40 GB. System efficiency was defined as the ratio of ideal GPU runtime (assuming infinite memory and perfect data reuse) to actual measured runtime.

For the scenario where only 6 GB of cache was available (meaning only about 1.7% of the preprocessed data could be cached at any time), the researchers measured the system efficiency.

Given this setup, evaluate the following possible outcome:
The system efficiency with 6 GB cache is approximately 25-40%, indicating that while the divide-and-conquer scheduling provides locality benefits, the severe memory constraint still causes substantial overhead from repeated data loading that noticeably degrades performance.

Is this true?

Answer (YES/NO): NO